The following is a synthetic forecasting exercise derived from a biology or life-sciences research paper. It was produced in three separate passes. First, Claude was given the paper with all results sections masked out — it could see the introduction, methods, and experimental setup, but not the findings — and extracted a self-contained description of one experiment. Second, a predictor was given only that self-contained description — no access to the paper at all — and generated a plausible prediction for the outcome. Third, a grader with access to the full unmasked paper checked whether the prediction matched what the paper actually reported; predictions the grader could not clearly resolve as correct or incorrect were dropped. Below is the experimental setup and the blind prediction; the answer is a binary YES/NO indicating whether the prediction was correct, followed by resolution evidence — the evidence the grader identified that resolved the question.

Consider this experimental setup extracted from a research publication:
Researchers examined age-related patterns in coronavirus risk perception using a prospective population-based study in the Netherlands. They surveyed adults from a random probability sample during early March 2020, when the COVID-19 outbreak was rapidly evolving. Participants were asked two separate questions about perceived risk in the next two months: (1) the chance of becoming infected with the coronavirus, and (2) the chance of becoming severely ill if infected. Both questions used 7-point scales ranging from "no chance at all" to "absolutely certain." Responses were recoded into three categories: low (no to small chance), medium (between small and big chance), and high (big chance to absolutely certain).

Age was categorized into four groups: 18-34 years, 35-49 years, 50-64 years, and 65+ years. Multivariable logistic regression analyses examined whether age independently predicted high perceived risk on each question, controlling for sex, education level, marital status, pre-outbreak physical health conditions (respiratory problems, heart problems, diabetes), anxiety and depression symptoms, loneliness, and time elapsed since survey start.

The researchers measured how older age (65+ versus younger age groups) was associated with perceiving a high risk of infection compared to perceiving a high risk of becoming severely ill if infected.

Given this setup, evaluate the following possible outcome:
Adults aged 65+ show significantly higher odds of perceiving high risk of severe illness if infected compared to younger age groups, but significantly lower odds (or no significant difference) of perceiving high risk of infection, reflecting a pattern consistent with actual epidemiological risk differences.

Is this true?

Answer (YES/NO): YES